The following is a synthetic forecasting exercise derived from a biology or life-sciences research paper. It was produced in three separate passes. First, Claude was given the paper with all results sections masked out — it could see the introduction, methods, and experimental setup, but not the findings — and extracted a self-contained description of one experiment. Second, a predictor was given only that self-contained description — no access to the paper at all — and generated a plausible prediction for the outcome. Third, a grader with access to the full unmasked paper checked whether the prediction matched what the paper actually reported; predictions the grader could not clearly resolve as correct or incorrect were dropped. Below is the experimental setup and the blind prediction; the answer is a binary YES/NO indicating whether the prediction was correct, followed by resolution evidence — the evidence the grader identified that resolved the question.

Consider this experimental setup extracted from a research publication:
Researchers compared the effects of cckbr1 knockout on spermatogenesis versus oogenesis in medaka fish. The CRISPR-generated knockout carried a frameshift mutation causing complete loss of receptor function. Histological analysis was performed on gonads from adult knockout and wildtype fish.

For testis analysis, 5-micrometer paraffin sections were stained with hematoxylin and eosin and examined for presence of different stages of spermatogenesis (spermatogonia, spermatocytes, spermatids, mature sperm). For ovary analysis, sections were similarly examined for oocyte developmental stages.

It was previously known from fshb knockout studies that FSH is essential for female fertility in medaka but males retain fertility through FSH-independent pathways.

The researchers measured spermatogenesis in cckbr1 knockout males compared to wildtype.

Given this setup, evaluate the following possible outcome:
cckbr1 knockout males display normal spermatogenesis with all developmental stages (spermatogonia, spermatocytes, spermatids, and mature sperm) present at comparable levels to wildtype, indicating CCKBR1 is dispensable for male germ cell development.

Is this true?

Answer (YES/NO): YES